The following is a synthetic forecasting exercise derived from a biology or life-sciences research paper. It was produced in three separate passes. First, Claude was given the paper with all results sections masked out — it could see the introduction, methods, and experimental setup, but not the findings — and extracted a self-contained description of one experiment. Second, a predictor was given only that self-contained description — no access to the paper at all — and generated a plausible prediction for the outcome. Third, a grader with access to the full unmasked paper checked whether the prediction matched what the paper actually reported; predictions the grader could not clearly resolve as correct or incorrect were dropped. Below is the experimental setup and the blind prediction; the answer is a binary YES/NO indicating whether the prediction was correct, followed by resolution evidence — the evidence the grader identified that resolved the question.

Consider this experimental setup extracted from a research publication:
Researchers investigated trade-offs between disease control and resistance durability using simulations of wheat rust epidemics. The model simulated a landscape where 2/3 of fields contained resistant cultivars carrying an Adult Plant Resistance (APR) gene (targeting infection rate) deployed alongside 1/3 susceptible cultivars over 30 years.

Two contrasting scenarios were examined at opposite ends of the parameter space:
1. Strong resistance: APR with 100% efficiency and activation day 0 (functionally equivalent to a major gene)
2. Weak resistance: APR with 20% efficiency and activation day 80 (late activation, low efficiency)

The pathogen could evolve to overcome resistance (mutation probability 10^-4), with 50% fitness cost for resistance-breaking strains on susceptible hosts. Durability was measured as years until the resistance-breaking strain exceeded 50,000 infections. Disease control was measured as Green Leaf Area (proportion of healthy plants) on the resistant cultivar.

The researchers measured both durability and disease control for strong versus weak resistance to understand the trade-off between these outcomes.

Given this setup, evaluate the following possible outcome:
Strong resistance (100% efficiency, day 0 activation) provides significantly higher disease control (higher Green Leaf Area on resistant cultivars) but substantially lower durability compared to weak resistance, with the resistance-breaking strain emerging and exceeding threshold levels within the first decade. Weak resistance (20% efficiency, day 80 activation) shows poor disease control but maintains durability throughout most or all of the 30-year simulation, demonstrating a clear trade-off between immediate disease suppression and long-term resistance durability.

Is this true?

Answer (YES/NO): NO